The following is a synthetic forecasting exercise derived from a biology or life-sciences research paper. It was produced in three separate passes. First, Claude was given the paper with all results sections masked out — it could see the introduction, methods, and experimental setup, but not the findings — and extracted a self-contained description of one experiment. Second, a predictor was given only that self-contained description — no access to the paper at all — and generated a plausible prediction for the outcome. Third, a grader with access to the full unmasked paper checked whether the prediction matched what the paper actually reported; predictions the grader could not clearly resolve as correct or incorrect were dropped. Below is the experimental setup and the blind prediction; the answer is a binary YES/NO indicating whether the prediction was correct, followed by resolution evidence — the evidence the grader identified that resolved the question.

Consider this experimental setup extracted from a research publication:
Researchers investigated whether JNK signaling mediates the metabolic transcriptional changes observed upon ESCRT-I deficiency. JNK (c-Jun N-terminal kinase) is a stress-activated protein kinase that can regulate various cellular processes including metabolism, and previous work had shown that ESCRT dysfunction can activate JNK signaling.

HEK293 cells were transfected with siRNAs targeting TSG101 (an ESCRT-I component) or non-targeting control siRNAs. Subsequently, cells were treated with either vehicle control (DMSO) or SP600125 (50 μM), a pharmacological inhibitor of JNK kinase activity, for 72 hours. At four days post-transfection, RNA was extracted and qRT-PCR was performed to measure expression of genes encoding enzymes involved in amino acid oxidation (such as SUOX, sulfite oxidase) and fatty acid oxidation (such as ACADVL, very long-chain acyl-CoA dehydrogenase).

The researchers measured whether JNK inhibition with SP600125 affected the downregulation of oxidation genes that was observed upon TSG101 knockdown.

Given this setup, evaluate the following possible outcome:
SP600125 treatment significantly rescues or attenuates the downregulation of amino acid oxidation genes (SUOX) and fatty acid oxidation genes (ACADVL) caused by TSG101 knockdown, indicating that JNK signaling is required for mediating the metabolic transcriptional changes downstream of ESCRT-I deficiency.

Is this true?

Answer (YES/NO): NO